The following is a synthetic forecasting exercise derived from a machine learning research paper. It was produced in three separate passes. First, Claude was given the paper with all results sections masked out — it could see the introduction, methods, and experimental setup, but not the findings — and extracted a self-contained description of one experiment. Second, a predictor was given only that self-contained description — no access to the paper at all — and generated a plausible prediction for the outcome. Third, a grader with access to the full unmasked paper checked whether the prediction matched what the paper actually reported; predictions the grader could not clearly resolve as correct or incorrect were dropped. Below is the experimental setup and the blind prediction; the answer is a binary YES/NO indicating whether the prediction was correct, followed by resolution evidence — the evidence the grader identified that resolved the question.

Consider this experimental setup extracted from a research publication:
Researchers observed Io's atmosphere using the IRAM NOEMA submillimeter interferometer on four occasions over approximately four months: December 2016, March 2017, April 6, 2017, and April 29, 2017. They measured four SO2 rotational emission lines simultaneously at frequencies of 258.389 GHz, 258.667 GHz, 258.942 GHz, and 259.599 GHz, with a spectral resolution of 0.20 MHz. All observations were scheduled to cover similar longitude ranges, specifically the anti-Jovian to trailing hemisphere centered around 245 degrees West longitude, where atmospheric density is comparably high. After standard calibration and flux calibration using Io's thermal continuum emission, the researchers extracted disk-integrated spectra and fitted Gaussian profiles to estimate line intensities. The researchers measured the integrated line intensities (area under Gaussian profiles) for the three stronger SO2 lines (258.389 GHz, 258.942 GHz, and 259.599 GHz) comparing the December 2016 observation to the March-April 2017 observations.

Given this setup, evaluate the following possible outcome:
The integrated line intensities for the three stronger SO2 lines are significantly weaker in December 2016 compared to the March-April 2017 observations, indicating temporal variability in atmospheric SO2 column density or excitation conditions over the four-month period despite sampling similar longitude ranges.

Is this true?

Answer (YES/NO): YES